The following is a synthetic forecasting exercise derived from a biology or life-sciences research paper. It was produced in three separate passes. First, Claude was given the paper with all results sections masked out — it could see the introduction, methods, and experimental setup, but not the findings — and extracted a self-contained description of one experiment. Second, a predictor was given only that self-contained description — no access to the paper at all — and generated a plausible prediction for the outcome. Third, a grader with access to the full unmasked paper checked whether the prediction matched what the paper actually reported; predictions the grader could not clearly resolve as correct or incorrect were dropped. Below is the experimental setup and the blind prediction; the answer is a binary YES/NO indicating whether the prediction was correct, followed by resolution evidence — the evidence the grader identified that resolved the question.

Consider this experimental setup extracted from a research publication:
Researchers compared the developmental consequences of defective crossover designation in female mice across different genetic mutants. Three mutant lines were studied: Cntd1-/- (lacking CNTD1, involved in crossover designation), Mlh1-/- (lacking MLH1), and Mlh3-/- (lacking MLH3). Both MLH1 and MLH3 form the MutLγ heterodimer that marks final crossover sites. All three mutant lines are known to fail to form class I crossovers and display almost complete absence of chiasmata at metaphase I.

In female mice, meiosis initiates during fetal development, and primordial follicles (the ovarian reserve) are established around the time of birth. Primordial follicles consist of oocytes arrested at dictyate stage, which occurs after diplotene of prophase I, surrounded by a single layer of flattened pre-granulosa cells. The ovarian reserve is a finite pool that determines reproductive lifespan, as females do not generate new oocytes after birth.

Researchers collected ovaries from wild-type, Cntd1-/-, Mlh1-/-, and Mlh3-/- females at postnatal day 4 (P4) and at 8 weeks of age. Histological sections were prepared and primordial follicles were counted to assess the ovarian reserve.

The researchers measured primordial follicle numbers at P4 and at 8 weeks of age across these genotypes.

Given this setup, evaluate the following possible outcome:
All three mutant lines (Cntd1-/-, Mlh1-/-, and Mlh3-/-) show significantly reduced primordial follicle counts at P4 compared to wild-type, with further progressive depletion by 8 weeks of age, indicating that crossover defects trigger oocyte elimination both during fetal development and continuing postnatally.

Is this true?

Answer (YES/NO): NO